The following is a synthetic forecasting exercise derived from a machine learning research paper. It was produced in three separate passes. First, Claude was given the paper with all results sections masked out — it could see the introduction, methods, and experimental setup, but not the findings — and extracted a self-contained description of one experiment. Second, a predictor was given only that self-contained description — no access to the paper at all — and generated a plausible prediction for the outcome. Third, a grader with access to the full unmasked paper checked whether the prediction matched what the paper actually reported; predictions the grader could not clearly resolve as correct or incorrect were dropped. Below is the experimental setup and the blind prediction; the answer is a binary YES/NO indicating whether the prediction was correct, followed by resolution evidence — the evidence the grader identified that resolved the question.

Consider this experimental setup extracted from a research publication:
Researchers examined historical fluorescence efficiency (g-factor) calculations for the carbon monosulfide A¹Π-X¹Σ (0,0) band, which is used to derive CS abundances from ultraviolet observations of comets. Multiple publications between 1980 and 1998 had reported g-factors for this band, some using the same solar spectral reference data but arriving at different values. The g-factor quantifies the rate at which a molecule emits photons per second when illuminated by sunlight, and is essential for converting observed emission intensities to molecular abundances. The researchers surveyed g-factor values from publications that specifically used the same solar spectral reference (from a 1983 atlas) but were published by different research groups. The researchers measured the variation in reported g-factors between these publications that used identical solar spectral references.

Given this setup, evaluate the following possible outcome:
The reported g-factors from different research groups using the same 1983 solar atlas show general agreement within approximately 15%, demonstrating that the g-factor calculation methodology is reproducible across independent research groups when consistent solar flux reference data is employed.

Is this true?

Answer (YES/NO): NO